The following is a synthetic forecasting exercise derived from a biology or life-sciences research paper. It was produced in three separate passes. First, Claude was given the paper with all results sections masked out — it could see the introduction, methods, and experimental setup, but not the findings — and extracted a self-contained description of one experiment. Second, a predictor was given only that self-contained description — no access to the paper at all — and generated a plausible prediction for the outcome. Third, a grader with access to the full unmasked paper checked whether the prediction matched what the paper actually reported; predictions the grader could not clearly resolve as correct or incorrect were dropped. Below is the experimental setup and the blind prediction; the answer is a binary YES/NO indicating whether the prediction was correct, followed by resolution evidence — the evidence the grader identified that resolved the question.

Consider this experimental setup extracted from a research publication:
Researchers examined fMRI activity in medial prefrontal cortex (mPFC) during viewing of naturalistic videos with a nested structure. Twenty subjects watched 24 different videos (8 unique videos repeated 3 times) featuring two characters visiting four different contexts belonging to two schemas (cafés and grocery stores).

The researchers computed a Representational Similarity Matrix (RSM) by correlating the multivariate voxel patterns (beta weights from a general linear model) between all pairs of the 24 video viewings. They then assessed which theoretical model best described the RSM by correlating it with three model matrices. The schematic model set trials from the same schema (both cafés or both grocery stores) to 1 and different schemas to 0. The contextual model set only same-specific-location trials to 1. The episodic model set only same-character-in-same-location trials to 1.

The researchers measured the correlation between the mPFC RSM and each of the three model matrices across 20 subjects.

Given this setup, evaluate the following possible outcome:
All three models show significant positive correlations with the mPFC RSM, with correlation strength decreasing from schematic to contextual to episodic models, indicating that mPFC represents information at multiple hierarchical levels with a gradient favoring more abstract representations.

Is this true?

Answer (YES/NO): NO